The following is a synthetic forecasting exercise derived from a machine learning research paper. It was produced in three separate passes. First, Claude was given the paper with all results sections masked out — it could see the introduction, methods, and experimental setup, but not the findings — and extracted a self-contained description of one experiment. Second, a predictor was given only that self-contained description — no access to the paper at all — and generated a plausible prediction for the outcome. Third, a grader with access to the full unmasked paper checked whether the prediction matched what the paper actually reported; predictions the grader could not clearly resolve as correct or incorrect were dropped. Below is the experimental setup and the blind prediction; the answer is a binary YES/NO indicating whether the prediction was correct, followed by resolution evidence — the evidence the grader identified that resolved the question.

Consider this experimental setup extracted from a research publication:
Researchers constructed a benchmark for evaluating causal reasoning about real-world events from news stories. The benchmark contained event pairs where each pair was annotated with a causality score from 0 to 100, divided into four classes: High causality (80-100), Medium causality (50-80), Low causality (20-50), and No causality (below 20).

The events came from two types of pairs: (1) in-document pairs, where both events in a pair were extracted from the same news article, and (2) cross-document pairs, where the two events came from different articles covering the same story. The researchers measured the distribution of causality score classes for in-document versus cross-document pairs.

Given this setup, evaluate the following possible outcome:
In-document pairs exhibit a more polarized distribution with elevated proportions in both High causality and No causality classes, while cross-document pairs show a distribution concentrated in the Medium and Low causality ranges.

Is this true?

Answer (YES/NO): NO